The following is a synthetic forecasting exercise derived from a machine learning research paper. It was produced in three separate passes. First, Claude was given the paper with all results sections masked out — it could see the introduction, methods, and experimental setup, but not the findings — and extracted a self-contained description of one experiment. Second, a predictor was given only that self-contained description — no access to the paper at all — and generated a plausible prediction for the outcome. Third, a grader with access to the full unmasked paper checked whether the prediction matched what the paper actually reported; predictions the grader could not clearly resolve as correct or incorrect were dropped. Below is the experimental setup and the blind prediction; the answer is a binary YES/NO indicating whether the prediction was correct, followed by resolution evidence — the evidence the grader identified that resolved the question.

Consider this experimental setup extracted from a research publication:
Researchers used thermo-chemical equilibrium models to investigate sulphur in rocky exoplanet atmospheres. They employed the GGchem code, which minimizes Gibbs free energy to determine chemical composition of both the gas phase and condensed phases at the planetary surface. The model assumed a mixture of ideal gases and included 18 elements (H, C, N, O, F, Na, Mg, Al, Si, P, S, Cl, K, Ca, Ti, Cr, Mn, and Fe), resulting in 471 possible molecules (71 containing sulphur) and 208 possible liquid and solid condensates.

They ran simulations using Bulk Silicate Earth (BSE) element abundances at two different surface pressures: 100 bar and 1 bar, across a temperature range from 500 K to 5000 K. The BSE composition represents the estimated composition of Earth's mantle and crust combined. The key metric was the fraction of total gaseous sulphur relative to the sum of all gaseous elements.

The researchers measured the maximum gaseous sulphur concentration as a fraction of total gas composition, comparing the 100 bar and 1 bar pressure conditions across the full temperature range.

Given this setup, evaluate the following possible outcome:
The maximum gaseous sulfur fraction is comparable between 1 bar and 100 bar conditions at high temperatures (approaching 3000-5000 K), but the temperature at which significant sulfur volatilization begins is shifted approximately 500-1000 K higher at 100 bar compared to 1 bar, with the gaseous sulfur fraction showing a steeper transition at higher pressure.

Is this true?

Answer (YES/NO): NO